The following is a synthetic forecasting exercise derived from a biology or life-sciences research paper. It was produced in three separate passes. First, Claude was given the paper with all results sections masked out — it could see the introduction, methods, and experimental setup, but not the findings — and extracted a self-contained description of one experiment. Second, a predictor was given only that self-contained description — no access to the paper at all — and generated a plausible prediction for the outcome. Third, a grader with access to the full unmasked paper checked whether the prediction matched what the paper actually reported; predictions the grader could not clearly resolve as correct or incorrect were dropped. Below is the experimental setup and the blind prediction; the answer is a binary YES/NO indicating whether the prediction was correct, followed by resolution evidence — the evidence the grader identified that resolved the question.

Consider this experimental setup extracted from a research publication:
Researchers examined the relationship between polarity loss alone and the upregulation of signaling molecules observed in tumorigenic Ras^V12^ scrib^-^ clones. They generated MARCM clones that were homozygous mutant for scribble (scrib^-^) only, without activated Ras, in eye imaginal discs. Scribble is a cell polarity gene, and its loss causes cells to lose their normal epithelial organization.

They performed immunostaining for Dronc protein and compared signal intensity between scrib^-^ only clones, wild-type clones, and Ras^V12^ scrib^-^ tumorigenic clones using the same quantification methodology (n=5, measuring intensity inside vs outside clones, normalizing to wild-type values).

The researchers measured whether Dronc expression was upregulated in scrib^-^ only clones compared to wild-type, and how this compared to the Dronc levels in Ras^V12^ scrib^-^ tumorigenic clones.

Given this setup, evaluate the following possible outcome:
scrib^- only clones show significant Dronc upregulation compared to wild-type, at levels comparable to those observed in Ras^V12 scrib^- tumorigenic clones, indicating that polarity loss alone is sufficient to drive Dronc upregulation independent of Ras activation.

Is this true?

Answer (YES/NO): NO